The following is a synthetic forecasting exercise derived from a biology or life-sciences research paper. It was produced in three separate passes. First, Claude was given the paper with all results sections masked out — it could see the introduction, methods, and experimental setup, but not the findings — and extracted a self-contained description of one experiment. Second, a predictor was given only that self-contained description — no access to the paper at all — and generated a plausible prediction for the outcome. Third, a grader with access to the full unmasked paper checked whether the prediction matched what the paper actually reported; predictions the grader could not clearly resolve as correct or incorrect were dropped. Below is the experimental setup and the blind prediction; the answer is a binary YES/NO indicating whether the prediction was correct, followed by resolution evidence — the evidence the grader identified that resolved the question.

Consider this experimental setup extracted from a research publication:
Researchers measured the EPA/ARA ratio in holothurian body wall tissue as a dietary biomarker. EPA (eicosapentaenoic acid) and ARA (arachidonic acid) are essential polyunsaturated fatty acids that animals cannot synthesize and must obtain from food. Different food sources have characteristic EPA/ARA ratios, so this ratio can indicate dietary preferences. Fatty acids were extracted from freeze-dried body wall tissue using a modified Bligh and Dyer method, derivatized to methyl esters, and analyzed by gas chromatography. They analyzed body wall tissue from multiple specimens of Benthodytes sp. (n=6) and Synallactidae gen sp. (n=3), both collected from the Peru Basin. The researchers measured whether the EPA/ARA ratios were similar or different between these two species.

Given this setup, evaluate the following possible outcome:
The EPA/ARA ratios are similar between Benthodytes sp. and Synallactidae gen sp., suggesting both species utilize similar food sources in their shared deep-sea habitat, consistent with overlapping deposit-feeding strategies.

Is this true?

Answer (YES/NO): NO